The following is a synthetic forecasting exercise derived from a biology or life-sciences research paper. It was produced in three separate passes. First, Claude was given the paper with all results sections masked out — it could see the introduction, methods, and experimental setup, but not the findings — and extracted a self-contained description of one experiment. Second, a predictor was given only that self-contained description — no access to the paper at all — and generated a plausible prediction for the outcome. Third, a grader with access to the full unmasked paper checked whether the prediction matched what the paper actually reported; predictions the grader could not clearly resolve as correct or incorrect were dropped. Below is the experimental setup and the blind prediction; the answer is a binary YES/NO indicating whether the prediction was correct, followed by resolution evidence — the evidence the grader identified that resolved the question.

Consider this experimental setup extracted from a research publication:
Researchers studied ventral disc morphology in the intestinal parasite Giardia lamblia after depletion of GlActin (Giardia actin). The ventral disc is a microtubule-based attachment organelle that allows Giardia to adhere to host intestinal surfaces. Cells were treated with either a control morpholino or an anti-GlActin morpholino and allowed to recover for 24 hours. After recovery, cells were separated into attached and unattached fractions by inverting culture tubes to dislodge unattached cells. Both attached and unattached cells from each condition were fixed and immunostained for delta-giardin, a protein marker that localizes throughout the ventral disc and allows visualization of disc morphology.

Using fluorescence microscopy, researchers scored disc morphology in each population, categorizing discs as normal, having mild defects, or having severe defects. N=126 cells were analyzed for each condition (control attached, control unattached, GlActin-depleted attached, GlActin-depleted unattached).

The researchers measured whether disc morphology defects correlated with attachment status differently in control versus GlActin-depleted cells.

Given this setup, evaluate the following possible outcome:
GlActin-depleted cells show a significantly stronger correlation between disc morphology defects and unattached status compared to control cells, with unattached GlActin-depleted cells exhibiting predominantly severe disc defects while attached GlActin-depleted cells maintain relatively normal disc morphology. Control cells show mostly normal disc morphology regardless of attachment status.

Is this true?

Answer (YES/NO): NO